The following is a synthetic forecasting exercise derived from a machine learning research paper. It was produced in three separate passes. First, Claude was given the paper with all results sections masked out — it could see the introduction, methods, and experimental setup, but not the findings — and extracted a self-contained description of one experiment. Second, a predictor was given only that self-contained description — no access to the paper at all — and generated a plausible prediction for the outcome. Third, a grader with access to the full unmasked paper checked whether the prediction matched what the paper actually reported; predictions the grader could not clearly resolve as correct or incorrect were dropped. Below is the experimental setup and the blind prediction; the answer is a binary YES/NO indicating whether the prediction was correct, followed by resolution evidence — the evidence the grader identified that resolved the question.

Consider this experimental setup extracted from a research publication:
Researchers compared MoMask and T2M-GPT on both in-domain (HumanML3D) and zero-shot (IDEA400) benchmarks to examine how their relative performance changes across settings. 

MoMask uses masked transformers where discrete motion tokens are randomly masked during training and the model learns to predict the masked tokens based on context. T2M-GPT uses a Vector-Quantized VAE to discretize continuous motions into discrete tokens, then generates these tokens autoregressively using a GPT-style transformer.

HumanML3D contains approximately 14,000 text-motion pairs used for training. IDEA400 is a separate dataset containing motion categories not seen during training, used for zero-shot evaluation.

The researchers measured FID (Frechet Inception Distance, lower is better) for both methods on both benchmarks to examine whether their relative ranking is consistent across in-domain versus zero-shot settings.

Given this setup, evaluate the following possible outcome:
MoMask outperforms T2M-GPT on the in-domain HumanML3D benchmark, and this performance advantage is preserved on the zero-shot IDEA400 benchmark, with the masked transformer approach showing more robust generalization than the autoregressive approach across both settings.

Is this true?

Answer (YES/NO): NO